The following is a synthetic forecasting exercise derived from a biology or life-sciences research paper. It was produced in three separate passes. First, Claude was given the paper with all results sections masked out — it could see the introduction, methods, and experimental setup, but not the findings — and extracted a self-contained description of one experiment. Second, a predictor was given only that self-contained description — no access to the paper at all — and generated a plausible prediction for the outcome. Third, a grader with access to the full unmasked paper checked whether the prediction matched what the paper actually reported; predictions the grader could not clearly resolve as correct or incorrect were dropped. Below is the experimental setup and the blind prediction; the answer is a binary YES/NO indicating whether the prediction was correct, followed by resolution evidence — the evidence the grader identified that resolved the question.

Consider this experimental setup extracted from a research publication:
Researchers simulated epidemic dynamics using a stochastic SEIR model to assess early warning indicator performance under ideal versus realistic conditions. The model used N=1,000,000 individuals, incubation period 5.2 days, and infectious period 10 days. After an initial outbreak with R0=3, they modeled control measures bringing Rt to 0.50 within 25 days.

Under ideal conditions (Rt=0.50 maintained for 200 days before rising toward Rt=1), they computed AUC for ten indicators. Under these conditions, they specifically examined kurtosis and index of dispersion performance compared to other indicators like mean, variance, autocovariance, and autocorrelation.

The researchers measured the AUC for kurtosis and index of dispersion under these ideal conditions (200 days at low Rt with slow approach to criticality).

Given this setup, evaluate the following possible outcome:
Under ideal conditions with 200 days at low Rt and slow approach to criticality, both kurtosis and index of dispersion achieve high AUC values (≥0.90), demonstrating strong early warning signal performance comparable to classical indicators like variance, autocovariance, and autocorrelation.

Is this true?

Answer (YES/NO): NO